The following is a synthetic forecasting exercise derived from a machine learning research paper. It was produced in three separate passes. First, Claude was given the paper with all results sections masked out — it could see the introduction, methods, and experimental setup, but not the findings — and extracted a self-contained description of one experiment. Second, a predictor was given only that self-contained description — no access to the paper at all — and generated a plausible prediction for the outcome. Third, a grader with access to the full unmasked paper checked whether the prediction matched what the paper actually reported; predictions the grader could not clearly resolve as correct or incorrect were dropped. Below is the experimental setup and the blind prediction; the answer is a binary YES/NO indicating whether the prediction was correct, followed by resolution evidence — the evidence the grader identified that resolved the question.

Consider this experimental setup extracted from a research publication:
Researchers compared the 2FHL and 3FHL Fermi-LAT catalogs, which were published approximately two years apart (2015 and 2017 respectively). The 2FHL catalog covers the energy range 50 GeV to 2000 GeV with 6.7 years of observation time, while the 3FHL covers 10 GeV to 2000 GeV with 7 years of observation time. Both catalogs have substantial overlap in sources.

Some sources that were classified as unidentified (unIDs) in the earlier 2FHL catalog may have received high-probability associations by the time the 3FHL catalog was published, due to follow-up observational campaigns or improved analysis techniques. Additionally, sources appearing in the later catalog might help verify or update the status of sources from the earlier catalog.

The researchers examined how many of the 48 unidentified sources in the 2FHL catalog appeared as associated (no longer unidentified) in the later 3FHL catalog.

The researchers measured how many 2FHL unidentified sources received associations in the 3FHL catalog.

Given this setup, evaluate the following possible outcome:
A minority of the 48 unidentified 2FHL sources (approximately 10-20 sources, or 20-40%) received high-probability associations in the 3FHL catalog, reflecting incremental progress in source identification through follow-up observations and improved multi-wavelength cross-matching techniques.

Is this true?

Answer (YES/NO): NO